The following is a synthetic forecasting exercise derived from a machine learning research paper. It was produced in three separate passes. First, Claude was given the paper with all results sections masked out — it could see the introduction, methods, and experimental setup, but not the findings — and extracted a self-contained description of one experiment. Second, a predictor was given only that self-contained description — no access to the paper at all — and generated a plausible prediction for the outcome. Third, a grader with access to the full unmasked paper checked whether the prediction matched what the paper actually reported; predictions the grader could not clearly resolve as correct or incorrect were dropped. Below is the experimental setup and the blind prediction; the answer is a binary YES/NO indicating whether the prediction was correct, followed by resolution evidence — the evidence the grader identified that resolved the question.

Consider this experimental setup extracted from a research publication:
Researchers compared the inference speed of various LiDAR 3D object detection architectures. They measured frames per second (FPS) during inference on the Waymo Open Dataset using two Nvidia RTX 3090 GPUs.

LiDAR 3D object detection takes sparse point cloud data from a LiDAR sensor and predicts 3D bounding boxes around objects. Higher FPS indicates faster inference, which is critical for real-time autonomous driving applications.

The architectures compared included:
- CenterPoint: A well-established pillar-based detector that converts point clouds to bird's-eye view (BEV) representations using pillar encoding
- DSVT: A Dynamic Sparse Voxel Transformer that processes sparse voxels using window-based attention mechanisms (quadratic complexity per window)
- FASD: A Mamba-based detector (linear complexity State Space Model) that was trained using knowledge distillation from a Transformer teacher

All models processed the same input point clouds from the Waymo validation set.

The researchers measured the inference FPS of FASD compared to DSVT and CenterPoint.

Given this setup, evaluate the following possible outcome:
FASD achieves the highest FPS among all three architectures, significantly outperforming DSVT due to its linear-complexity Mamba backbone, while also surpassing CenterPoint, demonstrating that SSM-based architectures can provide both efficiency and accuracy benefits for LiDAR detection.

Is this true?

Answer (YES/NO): NO